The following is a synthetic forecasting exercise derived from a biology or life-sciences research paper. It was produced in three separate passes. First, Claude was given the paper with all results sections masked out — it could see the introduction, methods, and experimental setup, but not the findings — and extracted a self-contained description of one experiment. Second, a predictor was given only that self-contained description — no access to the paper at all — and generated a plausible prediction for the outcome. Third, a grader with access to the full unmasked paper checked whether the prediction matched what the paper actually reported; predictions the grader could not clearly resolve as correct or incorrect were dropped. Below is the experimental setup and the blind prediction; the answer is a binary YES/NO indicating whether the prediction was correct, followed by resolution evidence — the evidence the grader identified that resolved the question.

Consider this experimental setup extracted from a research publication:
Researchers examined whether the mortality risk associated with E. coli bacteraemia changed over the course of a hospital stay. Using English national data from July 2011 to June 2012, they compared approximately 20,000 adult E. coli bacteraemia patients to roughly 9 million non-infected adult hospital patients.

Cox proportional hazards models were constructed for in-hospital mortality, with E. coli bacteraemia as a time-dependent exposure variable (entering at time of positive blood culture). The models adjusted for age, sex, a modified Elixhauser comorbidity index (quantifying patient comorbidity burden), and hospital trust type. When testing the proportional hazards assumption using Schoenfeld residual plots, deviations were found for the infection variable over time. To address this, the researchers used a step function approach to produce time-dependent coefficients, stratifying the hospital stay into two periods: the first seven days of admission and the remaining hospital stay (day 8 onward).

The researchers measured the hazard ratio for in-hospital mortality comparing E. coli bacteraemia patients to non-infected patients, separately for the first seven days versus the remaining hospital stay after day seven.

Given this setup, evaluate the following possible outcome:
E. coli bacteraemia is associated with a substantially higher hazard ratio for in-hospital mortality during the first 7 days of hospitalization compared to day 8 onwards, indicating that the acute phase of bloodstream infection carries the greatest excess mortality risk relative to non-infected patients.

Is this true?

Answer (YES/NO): YES